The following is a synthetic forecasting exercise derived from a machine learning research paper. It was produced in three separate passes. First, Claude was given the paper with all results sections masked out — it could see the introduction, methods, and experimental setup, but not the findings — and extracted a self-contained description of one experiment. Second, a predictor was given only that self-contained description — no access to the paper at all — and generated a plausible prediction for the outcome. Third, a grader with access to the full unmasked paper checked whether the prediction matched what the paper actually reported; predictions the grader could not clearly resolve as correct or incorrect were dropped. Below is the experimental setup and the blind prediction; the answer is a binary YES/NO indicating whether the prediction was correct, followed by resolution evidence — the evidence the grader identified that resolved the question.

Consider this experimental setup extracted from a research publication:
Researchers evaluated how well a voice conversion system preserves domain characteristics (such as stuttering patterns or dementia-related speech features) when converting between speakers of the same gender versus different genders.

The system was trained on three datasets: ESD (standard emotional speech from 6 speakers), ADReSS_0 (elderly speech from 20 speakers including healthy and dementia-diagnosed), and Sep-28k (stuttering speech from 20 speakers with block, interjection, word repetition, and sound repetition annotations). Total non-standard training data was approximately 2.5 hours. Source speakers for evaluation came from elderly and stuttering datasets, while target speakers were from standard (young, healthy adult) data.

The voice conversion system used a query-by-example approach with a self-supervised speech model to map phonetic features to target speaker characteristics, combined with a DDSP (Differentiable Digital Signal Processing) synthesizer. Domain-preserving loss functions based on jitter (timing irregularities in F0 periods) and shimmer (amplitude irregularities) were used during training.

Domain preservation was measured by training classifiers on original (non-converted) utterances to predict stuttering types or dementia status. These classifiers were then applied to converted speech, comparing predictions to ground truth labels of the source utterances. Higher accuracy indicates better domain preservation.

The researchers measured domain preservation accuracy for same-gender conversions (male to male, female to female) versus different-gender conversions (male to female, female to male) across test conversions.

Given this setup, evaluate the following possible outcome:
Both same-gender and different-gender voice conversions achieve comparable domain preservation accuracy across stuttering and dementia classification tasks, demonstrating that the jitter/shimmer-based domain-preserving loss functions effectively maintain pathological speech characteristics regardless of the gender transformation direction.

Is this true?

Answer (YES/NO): NO